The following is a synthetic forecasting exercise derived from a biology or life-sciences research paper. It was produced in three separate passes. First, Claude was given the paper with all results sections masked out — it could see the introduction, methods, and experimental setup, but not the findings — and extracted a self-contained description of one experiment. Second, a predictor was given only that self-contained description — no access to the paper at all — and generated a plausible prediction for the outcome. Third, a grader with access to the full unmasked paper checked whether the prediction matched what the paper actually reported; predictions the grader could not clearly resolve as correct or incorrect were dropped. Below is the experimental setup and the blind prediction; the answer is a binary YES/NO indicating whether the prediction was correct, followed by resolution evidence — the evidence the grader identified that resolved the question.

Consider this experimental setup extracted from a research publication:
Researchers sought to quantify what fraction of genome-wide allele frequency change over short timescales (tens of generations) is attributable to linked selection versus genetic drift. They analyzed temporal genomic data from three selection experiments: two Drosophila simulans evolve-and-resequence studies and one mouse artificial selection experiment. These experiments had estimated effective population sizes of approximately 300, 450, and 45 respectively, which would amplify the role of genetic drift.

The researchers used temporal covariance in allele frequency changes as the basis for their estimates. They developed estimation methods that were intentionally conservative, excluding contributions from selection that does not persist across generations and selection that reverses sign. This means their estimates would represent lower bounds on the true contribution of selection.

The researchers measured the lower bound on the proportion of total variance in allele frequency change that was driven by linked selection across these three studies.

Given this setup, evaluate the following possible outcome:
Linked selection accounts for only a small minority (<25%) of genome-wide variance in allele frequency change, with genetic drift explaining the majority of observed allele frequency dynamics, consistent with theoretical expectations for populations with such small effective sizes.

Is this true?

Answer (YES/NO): NO